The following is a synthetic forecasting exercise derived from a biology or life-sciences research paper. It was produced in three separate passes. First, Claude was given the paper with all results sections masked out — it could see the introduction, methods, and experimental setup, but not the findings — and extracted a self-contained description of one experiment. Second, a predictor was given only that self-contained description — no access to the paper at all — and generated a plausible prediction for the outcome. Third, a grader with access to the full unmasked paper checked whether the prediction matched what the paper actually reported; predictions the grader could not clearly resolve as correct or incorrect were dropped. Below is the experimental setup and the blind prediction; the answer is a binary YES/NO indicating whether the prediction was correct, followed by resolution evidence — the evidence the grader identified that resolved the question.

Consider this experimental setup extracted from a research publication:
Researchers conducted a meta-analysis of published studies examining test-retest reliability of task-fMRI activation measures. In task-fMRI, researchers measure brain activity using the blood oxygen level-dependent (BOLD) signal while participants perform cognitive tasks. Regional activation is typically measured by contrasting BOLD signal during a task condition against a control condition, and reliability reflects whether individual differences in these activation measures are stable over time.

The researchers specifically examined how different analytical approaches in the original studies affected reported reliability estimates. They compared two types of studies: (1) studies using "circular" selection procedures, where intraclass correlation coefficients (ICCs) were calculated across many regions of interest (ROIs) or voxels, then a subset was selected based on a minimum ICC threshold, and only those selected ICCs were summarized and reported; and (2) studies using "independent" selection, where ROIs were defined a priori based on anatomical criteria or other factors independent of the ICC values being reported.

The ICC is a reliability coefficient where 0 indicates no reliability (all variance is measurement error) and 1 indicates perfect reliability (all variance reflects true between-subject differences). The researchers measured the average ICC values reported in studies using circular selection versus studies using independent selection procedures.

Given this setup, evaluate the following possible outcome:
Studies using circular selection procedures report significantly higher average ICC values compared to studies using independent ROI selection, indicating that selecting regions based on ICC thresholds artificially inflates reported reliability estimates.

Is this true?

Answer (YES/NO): YES